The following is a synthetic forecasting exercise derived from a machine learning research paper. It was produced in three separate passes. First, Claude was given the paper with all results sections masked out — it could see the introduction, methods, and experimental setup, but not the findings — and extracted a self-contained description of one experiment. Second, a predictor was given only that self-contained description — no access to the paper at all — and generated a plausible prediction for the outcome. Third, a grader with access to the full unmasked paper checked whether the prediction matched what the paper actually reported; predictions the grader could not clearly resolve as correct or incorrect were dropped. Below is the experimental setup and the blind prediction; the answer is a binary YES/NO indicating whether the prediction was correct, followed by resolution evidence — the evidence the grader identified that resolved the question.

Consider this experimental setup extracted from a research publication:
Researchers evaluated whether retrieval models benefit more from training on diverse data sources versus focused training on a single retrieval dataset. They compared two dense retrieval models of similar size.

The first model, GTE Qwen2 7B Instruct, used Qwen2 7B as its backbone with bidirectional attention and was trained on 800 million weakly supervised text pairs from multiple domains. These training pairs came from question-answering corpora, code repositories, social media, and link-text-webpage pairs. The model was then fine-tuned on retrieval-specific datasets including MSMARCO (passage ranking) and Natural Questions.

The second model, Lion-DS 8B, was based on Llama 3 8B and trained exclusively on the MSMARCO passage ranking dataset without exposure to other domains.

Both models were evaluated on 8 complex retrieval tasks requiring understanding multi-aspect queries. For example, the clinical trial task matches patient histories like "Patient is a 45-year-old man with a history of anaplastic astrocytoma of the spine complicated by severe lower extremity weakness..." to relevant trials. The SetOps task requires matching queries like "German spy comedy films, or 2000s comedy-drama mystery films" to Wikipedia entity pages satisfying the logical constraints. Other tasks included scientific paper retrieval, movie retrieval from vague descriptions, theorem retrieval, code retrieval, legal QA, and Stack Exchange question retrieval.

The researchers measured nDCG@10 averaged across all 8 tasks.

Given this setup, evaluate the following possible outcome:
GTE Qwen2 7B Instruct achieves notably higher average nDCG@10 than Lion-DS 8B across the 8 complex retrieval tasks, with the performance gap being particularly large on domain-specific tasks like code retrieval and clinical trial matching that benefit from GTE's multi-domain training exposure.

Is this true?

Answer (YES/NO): NO